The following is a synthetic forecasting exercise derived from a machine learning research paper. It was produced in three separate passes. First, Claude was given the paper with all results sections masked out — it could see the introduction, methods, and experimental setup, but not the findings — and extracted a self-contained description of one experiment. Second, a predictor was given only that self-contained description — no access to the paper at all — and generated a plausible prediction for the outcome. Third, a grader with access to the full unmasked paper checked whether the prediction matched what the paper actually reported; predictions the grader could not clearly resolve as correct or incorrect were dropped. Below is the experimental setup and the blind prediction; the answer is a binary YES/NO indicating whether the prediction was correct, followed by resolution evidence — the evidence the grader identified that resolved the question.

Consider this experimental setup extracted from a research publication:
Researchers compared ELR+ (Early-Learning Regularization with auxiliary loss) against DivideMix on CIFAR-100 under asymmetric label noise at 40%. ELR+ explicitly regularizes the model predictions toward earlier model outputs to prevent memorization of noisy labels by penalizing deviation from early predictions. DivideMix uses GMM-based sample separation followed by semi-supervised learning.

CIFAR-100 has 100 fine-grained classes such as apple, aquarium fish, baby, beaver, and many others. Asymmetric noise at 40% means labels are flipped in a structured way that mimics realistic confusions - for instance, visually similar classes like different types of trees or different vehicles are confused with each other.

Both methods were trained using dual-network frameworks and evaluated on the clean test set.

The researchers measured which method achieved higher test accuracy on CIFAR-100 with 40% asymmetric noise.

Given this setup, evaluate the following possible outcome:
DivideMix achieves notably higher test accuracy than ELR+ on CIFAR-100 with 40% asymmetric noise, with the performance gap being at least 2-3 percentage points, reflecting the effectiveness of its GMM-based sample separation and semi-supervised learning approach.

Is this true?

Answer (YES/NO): NO